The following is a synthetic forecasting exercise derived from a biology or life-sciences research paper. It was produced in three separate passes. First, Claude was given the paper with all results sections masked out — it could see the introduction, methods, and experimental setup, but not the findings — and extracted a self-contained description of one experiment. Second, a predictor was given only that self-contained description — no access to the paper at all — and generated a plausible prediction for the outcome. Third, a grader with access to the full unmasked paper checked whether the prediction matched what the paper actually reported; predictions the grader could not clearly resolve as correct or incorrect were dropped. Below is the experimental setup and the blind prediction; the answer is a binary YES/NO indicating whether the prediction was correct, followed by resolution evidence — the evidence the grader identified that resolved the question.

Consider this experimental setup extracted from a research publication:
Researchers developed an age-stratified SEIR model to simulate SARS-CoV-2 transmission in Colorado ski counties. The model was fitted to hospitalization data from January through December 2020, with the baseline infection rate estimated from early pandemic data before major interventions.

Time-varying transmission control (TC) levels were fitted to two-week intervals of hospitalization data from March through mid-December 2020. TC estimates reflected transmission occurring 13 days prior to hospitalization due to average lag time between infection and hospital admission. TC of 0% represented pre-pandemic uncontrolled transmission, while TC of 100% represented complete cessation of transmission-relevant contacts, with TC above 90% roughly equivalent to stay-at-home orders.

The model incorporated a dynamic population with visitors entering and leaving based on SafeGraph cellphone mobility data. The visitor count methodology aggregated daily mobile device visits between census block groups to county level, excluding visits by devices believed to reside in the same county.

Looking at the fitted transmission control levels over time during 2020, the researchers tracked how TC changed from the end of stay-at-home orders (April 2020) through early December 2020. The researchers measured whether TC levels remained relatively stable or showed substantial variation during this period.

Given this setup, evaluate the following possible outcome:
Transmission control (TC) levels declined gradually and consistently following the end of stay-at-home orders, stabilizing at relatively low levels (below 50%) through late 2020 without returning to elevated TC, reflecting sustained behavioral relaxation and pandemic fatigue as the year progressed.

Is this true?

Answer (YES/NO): NO